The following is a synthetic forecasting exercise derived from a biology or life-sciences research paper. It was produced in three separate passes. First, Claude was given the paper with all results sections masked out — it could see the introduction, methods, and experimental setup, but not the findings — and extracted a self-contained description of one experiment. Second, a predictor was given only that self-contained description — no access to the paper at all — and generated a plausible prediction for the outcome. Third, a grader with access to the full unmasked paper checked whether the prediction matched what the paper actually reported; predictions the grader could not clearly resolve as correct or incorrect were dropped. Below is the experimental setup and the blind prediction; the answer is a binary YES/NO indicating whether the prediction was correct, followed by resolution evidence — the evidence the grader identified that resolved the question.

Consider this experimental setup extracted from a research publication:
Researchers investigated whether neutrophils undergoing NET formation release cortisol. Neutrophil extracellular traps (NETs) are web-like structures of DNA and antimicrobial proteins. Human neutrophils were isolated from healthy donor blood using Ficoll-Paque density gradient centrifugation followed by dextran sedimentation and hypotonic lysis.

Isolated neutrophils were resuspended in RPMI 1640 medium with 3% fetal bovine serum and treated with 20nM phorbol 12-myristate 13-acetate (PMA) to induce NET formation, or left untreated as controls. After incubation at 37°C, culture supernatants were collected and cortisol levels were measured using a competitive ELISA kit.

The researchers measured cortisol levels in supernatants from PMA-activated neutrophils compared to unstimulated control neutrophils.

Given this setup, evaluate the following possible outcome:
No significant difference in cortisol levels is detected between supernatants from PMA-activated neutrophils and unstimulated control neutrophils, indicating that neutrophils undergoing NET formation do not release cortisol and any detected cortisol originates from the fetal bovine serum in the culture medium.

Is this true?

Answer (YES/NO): NO